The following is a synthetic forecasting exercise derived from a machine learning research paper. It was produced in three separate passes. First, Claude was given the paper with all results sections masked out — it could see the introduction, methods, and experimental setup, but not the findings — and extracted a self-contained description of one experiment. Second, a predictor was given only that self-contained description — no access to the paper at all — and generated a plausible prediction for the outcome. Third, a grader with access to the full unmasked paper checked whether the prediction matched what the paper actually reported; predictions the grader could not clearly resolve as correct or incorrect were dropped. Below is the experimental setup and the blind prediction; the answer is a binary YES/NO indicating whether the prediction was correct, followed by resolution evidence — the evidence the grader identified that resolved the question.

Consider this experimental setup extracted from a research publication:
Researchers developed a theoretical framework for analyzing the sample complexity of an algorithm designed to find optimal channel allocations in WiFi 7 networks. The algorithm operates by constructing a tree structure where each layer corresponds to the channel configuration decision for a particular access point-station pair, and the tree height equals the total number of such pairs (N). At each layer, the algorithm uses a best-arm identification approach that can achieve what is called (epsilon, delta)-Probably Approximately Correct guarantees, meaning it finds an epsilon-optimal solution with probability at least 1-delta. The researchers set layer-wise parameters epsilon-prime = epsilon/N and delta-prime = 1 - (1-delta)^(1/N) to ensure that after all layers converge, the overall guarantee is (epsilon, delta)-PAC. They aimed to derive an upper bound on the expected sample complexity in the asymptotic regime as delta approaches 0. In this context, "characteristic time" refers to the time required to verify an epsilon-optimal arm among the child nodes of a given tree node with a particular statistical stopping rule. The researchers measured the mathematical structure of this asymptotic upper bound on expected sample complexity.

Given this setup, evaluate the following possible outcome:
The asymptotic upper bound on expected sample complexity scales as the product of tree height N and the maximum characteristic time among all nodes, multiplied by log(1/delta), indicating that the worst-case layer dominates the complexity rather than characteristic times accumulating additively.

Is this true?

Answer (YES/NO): NO